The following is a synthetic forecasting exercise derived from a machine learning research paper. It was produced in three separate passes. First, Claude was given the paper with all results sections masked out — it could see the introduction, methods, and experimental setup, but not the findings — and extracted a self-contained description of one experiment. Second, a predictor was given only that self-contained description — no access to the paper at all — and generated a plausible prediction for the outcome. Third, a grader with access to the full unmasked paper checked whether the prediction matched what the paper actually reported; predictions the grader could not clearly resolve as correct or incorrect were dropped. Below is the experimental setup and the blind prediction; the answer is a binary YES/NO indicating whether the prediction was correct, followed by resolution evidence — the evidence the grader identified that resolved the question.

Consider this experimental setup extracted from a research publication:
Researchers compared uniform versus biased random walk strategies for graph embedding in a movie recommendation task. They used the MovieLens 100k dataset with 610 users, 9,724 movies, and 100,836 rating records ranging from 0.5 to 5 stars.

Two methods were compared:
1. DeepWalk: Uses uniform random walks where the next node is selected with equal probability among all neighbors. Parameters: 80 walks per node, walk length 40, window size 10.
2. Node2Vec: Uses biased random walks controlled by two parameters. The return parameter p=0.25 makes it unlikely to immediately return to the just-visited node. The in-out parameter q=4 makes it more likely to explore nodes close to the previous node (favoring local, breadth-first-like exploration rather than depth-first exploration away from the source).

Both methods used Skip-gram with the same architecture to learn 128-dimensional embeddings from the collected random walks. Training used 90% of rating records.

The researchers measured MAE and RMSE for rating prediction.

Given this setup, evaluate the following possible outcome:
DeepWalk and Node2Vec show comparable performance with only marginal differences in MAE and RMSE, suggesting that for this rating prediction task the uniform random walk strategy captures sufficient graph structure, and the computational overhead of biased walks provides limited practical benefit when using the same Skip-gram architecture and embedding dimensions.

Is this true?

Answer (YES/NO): NO